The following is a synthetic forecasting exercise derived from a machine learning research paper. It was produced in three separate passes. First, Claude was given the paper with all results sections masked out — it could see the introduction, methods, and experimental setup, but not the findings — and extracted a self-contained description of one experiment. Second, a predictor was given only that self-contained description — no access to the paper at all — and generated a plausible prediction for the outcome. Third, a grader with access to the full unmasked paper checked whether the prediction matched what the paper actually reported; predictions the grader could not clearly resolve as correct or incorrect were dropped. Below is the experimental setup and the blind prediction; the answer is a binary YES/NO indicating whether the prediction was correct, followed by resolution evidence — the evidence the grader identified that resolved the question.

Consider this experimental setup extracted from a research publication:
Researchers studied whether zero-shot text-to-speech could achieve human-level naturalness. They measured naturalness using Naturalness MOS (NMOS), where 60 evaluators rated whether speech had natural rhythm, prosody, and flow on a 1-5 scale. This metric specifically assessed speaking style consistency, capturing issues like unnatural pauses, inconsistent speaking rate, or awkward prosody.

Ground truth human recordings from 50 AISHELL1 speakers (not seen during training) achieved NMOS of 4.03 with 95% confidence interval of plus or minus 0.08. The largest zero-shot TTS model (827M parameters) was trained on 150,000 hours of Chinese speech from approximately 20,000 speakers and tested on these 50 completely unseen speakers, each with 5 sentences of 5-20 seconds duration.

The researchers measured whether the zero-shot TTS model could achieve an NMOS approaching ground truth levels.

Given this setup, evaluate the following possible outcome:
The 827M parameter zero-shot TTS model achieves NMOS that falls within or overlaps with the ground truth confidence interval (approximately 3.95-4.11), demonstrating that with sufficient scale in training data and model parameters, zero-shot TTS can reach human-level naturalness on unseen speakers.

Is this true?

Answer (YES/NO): YES